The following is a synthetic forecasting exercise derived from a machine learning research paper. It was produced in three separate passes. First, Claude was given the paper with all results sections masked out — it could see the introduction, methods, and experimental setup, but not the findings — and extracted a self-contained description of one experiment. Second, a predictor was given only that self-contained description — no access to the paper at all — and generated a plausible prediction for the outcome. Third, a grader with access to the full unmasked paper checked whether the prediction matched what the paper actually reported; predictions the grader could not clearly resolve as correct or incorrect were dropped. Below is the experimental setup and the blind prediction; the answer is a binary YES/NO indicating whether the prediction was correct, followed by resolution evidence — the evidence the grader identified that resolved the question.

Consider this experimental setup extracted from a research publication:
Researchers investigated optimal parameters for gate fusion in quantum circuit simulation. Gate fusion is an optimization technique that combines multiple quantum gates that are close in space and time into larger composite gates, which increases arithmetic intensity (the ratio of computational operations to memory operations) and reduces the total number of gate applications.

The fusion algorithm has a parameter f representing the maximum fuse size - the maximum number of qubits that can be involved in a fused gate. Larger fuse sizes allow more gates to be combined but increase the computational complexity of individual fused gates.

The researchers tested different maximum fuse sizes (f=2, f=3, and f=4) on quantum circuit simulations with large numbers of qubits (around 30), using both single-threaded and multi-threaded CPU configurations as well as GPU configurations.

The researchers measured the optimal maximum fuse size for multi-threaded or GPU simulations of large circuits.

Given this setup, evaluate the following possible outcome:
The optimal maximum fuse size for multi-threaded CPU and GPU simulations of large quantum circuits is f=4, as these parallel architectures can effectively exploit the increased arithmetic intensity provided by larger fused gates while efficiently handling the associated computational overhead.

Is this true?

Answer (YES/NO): YES